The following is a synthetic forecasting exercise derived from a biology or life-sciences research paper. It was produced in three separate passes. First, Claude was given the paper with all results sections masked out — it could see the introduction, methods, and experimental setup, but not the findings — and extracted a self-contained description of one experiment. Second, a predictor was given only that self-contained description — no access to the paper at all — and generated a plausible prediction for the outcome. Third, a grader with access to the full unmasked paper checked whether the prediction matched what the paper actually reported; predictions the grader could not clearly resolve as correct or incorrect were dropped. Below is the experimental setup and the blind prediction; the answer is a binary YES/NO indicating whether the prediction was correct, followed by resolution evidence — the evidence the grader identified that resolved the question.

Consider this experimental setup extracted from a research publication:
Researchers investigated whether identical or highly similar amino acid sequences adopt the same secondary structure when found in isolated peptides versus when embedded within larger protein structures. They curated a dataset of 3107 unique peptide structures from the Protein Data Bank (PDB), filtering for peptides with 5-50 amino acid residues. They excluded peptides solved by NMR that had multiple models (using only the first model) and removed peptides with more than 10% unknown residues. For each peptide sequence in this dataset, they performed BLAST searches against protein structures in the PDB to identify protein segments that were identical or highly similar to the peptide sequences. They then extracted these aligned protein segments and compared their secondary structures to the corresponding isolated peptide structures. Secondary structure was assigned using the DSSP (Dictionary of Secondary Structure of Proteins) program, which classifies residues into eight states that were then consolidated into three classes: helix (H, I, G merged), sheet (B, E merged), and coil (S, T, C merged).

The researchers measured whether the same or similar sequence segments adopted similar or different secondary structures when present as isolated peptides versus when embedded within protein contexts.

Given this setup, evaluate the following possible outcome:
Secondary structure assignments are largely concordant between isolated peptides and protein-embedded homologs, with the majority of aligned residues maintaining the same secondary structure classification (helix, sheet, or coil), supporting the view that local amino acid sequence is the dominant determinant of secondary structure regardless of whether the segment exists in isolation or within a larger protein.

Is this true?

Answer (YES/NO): NO